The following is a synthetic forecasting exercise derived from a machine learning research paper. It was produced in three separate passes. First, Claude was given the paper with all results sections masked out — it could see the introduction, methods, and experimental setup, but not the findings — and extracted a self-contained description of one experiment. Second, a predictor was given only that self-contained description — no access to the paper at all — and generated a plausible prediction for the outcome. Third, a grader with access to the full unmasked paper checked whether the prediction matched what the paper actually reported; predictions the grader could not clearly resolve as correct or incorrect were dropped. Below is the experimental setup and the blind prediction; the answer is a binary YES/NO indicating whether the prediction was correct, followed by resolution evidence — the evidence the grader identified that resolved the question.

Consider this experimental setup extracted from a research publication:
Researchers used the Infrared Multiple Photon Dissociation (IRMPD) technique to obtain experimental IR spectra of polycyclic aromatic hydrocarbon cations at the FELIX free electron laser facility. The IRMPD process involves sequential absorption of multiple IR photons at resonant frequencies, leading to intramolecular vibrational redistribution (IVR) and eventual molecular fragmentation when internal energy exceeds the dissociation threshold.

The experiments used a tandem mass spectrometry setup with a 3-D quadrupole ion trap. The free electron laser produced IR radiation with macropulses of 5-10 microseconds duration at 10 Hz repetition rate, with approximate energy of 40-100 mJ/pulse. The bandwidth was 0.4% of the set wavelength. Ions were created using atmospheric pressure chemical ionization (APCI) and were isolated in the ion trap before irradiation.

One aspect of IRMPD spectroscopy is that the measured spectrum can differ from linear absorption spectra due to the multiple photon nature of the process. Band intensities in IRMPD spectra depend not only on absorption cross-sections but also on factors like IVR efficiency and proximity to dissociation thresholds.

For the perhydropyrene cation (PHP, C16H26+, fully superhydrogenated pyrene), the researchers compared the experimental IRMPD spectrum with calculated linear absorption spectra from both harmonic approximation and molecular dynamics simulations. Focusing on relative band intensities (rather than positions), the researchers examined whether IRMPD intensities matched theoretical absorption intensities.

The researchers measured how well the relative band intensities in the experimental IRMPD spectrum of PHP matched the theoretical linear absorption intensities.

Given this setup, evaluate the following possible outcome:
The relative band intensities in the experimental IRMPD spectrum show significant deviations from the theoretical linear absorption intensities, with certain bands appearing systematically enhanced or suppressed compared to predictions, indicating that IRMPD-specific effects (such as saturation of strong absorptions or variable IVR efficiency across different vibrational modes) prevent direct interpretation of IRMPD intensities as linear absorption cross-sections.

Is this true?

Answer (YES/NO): NO